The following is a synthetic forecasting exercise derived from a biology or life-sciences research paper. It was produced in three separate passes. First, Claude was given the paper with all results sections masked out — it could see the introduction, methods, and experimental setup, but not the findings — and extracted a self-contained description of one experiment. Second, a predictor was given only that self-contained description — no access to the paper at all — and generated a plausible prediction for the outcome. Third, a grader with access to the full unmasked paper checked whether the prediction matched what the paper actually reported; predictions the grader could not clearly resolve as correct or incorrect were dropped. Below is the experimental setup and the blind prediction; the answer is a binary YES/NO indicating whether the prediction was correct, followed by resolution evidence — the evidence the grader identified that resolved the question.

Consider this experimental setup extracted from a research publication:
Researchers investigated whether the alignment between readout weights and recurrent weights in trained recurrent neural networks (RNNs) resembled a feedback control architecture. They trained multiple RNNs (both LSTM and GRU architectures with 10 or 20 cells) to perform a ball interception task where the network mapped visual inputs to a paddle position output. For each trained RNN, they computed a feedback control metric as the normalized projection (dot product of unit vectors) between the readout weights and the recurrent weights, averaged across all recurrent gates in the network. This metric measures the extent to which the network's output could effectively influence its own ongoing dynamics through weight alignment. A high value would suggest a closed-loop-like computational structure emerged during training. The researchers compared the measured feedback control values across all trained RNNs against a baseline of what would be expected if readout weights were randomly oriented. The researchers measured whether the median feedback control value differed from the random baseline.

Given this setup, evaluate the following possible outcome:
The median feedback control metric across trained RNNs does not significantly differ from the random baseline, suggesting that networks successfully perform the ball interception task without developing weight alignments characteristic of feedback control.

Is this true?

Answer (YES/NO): NO